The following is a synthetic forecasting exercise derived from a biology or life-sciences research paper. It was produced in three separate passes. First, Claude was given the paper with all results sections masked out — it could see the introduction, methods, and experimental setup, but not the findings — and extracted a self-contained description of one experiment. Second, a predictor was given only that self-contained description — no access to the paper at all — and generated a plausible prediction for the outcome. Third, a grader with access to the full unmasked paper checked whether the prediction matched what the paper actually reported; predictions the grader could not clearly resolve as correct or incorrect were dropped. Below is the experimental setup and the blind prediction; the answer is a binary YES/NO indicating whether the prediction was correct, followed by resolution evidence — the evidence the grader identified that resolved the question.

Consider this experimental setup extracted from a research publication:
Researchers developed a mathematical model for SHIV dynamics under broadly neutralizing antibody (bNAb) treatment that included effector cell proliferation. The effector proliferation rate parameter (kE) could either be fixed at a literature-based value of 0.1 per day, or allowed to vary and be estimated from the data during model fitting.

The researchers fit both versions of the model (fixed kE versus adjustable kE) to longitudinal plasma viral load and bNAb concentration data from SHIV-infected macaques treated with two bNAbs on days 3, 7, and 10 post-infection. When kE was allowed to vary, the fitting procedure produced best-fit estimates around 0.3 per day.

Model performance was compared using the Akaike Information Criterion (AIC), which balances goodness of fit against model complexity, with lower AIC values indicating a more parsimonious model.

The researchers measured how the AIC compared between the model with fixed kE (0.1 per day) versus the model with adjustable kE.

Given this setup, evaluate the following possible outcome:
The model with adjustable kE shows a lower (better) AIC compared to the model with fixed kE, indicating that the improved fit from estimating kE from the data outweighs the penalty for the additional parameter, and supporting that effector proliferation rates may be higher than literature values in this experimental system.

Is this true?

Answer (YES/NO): NO